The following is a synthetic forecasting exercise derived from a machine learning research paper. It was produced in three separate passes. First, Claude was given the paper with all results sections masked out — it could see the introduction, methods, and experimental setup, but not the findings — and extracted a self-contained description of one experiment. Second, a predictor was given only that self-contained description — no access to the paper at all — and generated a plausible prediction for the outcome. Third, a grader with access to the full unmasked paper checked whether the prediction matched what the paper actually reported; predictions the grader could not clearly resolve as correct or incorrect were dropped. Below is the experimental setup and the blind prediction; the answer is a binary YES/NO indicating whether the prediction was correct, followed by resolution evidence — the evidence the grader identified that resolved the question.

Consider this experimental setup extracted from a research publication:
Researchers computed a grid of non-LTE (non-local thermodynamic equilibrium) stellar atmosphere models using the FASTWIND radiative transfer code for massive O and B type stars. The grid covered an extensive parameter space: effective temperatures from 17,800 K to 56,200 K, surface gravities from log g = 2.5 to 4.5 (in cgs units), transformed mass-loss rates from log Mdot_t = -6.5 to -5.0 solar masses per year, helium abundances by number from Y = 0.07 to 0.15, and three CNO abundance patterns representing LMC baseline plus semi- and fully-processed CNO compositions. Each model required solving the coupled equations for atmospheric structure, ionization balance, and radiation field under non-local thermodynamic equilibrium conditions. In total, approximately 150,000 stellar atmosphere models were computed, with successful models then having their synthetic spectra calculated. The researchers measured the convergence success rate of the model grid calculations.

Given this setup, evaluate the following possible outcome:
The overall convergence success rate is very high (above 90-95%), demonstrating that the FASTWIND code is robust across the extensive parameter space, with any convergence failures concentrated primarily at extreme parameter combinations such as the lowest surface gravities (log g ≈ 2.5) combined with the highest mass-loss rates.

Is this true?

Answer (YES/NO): NO